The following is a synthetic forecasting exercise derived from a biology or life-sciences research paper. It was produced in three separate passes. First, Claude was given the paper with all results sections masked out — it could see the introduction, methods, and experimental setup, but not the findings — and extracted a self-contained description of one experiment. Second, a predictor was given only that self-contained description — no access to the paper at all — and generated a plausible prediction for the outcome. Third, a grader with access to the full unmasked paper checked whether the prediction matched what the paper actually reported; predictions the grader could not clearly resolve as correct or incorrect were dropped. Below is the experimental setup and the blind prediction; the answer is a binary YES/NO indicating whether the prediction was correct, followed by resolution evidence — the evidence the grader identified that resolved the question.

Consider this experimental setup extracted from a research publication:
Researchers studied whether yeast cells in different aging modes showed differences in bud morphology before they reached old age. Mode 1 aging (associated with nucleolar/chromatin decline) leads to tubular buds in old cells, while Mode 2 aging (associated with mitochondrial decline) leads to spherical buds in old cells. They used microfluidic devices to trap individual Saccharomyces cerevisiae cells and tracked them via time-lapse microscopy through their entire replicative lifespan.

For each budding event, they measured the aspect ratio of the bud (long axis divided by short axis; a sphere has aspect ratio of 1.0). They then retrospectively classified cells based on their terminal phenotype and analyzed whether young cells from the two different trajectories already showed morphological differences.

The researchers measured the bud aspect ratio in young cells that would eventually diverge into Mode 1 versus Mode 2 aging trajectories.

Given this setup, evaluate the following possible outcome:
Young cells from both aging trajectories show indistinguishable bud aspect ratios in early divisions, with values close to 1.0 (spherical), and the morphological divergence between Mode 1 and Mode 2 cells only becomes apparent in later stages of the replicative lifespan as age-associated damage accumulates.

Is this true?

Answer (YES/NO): NO